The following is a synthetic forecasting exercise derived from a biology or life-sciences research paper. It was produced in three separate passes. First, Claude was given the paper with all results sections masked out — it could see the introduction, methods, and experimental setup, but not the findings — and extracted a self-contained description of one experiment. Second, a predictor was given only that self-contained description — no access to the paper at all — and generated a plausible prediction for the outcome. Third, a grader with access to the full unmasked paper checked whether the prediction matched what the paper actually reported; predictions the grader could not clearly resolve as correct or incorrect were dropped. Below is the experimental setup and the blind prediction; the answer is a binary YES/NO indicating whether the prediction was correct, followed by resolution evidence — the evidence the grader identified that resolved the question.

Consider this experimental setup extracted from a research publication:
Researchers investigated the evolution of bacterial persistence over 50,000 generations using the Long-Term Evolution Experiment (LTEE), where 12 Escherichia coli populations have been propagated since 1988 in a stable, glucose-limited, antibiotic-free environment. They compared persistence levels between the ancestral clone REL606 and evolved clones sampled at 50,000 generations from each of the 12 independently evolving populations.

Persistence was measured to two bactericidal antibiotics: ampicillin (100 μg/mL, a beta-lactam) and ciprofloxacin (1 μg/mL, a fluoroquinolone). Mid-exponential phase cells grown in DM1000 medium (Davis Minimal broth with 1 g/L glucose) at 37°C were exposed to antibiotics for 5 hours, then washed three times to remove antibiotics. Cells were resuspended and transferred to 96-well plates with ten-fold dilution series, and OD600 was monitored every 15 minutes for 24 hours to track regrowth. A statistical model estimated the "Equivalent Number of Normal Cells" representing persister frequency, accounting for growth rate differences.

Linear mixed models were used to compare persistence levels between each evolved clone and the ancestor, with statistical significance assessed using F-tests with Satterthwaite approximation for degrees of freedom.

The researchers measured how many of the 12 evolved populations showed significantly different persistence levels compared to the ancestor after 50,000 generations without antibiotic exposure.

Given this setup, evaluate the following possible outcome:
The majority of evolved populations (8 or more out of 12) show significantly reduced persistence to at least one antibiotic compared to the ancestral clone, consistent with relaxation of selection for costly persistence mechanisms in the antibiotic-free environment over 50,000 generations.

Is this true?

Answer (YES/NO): NO